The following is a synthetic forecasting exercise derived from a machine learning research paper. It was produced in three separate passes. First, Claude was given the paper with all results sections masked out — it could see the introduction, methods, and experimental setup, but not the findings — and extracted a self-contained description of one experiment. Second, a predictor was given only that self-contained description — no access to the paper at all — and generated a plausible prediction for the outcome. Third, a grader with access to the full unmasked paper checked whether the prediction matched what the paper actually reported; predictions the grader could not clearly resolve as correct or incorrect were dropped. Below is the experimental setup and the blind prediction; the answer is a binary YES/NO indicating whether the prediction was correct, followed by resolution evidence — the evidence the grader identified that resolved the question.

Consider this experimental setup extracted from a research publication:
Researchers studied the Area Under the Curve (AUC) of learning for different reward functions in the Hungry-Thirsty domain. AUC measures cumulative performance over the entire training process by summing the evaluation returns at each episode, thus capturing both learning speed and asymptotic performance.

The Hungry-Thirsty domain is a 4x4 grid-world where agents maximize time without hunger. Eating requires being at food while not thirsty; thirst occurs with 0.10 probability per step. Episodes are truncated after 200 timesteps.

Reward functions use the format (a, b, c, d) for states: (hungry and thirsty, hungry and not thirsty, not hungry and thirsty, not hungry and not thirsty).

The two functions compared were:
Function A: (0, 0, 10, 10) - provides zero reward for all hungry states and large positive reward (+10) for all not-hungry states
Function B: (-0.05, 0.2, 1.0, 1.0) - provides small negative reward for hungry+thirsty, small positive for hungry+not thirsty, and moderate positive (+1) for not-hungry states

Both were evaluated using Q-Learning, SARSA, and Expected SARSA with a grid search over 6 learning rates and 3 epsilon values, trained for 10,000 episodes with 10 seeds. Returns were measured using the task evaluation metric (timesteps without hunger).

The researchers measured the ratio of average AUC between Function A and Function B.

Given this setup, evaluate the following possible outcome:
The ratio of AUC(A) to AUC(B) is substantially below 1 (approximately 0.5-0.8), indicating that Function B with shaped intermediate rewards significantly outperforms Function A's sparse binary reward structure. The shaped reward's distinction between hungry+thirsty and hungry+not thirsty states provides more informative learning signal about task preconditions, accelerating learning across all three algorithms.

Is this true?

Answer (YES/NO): NO